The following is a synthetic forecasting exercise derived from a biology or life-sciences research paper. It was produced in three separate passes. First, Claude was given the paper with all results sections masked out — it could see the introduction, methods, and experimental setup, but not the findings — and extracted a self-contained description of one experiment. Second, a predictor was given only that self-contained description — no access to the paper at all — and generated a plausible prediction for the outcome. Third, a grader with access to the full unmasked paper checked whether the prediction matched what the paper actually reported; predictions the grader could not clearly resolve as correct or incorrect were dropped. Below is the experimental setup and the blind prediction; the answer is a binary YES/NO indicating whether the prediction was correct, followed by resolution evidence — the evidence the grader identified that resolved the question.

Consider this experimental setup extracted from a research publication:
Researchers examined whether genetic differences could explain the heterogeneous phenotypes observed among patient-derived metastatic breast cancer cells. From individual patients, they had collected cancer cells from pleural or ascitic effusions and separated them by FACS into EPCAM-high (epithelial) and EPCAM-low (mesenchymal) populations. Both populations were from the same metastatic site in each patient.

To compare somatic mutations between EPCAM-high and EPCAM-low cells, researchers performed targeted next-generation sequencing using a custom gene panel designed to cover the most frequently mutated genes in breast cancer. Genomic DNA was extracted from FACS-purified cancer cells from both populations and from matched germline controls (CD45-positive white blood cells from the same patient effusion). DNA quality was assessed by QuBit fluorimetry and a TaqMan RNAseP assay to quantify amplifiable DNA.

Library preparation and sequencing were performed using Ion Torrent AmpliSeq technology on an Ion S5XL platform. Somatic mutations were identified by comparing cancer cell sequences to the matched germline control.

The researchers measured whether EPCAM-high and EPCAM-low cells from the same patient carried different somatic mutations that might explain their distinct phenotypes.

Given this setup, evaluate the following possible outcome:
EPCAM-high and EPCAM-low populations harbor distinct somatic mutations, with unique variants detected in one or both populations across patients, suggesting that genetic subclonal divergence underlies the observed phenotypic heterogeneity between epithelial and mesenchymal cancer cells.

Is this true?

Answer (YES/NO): NO